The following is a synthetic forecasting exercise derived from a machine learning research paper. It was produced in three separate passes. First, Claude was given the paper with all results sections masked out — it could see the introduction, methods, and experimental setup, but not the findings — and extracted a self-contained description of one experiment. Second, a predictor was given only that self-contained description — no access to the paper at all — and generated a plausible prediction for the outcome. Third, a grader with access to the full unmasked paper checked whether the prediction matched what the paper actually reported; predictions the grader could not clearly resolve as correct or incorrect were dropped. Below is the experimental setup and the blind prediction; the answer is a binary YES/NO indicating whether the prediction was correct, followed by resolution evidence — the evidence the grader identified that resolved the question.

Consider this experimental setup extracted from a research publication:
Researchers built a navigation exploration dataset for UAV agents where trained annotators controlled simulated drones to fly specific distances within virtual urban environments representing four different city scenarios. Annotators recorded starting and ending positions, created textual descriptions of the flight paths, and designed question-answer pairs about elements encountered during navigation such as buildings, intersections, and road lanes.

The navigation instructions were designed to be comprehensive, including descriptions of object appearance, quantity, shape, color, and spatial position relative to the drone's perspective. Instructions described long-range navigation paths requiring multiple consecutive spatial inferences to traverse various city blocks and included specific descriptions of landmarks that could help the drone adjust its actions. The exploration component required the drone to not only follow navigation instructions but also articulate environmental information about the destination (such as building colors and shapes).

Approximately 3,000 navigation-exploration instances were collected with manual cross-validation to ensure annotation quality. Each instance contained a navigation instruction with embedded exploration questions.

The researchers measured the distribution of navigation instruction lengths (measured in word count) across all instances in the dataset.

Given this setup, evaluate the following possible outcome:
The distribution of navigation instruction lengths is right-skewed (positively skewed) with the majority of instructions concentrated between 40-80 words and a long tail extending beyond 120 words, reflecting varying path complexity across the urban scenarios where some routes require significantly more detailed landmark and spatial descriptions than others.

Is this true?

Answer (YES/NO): NO